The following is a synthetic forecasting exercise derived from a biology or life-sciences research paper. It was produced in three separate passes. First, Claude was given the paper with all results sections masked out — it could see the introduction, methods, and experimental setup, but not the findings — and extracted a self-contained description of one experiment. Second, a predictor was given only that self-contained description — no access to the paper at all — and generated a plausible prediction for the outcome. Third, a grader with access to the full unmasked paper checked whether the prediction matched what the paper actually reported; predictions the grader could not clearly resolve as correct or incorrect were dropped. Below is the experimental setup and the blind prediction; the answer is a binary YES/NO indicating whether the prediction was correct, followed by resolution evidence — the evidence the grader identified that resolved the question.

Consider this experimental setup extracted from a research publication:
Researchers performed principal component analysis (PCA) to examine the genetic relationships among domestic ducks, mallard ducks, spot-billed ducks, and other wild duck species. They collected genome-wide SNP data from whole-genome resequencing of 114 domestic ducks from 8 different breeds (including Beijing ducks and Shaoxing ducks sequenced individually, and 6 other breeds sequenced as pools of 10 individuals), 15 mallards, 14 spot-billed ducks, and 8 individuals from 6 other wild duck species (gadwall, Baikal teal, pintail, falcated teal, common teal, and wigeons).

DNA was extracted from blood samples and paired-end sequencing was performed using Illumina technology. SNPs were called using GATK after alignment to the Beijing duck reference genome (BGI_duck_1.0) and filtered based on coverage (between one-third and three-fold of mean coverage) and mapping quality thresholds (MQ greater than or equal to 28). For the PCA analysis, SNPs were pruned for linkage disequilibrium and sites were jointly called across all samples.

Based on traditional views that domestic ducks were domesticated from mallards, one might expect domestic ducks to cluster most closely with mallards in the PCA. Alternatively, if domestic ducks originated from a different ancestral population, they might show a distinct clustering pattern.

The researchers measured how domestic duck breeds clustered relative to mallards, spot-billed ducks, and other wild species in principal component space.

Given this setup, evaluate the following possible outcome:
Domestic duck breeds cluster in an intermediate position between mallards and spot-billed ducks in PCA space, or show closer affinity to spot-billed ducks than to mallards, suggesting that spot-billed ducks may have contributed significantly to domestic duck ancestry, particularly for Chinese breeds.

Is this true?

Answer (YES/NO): NO